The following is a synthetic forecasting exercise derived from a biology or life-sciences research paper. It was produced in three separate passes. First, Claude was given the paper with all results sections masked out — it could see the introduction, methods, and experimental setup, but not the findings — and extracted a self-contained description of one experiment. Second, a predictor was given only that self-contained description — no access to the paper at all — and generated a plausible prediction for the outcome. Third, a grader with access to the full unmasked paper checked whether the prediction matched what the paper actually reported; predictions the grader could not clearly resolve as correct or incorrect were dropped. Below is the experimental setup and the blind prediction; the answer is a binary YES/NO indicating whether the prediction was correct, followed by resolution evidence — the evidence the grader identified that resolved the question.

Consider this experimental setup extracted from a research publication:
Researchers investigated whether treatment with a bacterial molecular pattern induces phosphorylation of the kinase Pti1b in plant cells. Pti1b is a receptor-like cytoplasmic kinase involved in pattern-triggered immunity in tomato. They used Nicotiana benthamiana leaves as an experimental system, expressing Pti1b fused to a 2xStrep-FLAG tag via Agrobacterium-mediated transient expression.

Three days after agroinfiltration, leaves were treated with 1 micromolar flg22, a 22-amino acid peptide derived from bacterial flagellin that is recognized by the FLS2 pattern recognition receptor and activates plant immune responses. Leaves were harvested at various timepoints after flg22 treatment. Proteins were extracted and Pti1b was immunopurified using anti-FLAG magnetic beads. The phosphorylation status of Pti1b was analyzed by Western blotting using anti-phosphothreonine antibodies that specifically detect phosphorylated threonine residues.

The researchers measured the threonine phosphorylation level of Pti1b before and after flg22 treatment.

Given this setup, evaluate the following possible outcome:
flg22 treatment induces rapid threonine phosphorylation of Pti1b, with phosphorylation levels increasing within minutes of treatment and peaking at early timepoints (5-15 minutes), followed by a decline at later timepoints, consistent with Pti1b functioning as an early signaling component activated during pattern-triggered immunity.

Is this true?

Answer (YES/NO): NO